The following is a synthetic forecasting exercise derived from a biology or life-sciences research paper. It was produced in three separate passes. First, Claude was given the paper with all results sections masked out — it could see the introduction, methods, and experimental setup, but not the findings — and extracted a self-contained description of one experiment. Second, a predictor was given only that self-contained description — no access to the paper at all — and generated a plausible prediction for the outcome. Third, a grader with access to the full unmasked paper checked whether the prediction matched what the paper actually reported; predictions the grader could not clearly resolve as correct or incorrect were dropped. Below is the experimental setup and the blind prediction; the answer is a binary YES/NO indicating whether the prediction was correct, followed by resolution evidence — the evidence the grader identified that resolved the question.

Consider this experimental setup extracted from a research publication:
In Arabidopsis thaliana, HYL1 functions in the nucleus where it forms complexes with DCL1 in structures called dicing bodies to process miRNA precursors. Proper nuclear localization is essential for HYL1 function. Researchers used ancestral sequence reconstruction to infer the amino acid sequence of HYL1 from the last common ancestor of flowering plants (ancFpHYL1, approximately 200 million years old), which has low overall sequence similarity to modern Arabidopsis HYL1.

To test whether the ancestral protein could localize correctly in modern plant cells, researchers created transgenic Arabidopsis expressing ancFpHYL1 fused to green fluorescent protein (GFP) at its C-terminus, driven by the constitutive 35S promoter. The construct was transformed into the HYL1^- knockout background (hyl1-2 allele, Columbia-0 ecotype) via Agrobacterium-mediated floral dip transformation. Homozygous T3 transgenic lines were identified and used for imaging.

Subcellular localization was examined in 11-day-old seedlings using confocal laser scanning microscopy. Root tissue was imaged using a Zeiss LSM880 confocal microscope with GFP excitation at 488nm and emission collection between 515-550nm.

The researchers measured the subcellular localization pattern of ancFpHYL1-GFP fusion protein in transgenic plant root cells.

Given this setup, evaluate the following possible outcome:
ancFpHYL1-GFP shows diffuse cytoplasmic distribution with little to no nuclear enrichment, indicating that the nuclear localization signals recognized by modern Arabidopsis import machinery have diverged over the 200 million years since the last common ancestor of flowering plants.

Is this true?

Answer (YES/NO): NO